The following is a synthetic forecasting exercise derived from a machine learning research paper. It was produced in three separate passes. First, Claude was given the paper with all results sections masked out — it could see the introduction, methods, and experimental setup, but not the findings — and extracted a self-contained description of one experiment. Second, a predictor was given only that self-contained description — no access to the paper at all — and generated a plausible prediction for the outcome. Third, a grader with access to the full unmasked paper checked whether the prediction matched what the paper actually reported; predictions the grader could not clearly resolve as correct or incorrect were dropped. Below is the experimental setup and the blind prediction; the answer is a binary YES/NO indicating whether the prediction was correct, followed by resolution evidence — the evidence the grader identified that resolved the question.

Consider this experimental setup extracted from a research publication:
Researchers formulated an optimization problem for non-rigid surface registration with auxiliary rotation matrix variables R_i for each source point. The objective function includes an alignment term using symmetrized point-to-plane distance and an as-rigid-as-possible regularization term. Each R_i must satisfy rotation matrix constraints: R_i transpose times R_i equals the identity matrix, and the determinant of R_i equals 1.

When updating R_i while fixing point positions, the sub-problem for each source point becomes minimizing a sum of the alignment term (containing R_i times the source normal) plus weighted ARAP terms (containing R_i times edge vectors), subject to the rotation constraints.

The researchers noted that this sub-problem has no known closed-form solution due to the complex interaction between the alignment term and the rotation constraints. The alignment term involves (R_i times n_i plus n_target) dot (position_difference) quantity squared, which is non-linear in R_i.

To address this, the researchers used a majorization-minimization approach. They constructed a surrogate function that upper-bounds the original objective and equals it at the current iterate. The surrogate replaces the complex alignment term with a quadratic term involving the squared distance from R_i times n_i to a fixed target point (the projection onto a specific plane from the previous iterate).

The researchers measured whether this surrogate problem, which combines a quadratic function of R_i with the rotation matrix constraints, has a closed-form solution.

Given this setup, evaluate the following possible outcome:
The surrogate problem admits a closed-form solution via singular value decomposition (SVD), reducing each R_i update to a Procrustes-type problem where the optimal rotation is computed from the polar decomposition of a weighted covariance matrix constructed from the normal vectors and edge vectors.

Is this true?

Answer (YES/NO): YES